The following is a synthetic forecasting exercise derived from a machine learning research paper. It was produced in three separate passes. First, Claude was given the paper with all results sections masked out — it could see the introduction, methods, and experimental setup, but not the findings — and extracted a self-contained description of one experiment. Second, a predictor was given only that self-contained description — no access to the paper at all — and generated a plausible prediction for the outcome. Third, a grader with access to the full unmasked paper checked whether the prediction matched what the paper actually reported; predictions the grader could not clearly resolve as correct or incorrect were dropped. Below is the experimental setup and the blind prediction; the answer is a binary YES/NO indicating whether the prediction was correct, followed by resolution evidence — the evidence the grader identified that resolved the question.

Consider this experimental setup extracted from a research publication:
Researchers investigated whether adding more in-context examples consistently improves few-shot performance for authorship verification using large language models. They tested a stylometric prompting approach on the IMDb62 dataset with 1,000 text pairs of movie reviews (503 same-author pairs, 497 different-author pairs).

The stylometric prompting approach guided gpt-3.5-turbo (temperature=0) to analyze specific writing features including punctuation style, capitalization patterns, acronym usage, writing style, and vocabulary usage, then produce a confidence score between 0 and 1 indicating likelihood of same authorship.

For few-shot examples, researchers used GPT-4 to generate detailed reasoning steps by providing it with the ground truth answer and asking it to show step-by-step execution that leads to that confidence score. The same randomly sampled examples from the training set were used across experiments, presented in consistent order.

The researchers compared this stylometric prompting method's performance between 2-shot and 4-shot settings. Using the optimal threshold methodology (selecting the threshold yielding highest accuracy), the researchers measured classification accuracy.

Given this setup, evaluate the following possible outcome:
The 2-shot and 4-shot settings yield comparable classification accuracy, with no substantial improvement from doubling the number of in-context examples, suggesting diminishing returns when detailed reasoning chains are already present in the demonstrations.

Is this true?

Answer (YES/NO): NO